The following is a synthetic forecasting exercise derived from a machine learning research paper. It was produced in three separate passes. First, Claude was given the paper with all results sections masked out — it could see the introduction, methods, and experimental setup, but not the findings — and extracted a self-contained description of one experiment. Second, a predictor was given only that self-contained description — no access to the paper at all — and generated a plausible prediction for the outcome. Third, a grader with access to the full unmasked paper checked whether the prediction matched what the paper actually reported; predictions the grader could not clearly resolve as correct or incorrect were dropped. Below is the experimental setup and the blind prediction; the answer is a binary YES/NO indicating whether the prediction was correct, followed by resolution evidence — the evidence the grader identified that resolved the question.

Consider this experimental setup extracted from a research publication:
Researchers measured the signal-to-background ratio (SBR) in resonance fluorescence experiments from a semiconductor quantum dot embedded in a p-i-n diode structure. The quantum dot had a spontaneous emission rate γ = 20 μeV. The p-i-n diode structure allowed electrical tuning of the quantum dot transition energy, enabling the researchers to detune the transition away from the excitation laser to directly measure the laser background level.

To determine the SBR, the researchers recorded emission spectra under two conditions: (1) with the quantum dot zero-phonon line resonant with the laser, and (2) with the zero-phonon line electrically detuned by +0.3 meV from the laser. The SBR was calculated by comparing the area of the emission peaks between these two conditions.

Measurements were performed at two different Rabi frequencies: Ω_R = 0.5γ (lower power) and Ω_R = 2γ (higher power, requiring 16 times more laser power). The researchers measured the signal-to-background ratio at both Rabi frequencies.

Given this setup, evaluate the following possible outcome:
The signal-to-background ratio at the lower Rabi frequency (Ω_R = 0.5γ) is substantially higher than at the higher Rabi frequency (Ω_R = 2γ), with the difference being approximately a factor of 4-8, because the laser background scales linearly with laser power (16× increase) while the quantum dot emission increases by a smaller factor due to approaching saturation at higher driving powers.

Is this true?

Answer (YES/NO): NO